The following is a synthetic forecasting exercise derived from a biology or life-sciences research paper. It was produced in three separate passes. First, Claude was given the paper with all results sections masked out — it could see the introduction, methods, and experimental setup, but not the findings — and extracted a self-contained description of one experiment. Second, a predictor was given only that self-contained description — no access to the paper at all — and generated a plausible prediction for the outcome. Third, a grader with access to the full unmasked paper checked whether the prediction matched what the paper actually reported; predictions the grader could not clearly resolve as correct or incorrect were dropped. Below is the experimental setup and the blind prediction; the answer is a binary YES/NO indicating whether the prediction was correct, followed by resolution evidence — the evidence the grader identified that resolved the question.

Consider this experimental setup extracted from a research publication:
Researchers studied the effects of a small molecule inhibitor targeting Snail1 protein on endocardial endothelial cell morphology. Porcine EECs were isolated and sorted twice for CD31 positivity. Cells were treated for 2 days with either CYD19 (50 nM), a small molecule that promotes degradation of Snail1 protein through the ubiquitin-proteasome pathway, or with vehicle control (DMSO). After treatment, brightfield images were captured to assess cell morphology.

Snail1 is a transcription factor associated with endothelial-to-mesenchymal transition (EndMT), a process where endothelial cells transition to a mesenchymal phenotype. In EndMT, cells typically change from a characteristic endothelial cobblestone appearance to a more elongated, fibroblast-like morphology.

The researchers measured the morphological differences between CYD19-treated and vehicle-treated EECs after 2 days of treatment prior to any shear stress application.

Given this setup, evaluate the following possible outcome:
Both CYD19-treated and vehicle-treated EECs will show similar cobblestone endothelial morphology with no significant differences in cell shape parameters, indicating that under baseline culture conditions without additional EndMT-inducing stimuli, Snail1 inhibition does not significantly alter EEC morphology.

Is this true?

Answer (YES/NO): NO